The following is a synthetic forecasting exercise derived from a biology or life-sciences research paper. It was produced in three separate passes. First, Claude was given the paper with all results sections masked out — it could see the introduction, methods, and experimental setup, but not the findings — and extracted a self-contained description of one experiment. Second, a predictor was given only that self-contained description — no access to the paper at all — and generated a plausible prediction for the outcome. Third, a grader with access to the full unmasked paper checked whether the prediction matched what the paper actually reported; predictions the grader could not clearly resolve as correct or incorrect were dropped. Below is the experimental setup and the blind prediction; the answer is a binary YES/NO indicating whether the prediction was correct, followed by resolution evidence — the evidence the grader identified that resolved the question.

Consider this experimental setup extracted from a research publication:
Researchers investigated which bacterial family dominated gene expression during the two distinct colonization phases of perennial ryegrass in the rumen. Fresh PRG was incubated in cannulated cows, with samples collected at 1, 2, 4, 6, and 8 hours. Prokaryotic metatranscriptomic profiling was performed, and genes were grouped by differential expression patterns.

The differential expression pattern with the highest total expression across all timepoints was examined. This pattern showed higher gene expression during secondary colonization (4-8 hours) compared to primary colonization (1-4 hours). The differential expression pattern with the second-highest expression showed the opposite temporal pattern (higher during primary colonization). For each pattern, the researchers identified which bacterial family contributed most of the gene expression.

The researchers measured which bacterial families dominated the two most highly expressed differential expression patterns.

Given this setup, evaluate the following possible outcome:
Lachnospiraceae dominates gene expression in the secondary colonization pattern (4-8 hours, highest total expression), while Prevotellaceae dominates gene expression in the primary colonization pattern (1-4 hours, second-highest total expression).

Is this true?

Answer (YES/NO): YES